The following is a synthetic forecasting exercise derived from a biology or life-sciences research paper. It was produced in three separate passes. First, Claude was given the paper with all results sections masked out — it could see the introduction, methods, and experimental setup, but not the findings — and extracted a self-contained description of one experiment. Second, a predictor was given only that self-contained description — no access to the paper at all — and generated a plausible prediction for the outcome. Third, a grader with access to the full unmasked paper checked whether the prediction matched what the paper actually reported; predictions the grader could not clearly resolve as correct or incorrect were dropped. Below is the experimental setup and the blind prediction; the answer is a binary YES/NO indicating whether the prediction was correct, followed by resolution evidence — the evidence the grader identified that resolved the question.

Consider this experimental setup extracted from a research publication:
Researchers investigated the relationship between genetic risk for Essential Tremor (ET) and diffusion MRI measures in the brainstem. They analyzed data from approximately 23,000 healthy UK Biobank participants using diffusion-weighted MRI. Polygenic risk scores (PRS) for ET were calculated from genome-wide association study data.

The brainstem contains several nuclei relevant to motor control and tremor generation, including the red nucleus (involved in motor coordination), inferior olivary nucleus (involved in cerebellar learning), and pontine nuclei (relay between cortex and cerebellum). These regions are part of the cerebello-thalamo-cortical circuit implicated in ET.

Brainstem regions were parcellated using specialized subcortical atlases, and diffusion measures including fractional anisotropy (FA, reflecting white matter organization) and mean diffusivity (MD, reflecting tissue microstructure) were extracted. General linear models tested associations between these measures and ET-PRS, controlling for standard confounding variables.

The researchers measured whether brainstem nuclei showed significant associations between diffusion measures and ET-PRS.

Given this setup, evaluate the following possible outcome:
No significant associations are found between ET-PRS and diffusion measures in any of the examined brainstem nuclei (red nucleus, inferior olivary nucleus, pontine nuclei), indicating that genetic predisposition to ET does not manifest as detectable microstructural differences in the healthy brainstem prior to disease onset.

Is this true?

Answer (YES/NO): NO